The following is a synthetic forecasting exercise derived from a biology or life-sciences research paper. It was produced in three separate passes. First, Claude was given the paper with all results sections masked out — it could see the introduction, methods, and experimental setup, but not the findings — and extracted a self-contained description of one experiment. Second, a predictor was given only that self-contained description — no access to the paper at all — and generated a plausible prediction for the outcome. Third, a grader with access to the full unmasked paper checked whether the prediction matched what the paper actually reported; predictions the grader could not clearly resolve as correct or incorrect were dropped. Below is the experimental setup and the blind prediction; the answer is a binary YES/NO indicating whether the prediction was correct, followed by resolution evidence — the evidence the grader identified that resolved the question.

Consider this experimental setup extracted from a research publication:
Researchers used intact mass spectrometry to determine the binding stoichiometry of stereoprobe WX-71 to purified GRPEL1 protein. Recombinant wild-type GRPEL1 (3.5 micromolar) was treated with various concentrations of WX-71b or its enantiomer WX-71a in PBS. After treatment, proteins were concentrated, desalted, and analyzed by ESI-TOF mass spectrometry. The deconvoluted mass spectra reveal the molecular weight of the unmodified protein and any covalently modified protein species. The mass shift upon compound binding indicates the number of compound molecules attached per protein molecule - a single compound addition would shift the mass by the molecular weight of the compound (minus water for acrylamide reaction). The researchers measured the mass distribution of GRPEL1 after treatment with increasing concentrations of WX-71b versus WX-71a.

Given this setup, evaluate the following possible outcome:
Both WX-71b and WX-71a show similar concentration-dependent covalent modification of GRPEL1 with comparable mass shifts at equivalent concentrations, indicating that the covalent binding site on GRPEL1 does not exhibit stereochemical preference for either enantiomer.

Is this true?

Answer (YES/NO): NO